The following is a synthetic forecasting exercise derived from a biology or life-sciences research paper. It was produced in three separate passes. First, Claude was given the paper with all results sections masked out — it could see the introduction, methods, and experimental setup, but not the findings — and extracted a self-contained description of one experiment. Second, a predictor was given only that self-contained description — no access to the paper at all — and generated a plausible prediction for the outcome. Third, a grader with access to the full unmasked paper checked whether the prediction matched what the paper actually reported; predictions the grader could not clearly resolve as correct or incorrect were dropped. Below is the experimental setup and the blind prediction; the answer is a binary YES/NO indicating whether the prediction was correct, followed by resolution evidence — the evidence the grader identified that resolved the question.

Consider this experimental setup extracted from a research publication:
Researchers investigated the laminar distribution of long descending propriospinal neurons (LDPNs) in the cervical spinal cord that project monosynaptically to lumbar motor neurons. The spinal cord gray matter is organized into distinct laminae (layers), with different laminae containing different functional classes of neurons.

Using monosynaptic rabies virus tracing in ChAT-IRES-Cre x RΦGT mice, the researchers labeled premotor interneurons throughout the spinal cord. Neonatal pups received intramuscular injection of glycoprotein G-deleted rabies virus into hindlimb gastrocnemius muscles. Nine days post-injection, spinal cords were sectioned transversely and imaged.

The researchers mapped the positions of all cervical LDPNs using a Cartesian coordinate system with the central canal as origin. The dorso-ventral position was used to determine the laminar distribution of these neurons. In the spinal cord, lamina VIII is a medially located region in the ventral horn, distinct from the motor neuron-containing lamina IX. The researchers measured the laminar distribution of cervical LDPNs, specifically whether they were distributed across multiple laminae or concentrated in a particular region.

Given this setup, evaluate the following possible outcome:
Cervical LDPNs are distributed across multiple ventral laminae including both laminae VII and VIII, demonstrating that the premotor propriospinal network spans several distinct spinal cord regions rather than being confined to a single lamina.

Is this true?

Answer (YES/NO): NO